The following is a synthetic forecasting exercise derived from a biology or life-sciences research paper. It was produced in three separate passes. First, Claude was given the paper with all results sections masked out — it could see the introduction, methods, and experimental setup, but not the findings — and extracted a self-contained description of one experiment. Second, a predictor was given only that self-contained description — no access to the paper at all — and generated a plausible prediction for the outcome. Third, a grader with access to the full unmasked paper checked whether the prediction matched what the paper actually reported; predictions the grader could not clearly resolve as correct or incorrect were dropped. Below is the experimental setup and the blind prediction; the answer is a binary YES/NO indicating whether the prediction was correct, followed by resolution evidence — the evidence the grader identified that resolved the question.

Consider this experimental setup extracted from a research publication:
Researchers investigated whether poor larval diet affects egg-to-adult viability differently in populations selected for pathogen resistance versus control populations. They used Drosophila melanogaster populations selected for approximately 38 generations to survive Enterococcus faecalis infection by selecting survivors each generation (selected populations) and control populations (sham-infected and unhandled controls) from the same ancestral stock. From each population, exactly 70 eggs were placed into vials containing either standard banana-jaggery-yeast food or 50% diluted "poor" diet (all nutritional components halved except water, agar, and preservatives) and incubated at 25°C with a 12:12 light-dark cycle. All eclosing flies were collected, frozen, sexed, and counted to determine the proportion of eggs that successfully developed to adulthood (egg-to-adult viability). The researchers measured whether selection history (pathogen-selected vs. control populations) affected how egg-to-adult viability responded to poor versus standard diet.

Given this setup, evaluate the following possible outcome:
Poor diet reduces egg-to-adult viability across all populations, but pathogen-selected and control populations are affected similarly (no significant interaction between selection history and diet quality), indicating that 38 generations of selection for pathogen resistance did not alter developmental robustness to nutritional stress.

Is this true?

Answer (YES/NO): NO